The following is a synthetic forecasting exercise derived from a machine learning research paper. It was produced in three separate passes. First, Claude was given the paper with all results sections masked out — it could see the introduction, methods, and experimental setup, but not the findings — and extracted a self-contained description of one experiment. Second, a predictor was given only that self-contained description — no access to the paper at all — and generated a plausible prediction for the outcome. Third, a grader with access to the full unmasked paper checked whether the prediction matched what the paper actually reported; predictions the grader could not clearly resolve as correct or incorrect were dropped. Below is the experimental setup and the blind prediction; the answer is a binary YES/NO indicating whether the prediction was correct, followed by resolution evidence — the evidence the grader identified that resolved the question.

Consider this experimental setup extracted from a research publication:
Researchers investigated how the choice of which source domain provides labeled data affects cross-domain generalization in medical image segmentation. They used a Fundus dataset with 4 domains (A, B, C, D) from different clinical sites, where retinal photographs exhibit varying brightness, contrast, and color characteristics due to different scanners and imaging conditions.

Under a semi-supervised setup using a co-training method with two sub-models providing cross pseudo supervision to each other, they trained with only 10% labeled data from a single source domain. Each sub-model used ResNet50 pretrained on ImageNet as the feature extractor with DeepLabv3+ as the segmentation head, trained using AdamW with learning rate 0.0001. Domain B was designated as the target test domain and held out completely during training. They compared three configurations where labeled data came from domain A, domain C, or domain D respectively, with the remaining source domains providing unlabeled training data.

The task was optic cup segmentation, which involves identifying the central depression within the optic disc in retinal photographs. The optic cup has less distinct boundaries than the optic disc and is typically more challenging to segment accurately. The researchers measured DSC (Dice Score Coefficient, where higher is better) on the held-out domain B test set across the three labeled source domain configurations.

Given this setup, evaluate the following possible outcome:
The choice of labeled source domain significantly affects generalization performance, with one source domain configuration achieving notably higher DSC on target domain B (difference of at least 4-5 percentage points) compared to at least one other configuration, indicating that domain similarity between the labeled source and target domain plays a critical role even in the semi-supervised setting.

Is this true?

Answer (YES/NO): YES